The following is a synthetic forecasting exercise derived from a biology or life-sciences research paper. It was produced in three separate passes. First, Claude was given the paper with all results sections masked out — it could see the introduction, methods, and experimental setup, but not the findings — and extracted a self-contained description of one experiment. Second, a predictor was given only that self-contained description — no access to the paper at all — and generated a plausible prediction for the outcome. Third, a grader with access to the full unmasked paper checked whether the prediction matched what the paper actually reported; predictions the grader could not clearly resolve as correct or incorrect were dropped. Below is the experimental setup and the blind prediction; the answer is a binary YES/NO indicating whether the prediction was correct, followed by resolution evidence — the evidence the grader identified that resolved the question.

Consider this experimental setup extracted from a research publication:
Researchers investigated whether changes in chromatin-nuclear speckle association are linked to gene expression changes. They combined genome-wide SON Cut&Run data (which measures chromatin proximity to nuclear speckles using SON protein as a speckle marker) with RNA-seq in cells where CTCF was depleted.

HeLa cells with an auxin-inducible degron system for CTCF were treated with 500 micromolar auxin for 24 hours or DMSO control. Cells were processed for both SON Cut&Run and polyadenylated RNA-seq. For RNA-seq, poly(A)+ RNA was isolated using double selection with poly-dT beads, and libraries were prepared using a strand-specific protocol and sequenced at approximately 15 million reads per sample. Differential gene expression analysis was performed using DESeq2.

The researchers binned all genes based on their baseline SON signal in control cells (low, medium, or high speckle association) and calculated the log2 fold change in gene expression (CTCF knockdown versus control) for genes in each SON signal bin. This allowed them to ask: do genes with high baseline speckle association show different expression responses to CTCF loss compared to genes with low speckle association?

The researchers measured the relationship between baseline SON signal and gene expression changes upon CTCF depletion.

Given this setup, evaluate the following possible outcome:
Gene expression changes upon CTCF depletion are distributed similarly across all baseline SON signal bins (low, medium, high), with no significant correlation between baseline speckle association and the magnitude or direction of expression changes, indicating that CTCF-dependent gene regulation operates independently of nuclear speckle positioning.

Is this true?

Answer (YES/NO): NO